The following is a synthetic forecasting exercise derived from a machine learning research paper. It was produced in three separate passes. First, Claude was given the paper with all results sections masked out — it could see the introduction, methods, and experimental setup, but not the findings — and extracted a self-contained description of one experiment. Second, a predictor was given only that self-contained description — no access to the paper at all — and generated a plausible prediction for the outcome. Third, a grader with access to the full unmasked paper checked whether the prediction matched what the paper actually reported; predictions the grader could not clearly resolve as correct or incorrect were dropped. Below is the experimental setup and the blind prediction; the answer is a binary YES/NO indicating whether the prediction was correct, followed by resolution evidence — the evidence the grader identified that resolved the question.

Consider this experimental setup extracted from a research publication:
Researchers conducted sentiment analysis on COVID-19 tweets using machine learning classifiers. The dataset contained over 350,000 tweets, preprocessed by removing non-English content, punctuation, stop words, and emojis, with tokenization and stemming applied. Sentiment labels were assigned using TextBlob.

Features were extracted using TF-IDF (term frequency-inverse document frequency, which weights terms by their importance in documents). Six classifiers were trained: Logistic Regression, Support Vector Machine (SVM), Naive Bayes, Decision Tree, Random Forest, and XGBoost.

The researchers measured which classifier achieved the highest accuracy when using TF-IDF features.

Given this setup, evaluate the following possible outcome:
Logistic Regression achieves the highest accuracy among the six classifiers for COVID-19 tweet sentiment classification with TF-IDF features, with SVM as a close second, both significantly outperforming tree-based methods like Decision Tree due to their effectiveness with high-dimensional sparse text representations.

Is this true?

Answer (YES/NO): NO